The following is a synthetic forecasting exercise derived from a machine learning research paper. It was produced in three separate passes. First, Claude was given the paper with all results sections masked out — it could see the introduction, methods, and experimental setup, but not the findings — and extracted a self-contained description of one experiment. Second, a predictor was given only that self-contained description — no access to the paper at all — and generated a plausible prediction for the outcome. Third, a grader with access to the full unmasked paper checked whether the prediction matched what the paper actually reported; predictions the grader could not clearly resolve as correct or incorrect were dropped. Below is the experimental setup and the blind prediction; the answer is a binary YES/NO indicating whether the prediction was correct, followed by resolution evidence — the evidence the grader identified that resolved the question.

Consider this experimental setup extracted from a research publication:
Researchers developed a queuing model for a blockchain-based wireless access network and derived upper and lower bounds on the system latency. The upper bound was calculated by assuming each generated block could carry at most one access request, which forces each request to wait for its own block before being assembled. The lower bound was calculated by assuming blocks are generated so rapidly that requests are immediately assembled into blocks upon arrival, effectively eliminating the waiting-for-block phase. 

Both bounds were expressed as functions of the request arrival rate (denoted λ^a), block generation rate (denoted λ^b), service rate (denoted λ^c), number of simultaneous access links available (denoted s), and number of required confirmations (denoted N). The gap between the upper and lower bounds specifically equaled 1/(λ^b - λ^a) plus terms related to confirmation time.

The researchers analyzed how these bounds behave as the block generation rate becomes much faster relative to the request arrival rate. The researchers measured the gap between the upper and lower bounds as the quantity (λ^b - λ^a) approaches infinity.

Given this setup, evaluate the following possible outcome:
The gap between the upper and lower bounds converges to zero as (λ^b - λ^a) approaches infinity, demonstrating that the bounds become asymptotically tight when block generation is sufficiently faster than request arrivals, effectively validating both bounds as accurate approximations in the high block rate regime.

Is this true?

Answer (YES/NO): YES